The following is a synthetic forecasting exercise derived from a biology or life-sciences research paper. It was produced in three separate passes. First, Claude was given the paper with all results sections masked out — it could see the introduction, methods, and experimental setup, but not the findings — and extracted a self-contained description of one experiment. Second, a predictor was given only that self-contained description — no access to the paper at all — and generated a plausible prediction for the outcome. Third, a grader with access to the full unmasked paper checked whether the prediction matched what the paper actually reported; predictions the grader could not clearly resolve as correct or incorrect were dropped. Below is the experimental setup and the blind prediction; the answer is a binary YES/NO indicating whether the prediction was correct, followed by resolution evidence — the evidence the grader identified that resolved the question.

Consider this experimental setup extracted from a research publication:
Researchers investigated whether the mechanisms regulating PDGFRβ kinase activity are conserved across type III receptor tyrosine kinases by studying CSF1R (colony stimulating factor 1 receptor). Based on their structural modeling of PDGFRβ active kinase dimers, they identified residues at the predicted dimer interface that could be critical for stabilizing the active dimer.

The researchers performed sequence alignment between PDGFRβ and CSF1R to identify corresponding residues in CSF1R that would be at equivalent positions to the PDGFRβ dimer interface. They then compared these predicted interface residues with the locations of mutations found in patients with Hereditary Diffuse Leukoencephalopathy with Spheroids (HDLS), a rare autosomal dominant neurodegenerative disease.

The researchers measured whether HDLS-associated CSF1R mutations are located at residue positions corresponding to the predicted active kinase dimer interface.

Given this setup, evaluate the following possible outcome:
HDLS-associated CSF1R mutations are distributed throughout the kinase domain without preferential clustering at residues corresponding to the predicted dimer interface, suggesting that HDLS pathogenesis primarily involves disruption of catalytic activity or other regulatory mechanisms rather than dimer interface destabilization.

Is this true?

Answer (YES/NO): NO